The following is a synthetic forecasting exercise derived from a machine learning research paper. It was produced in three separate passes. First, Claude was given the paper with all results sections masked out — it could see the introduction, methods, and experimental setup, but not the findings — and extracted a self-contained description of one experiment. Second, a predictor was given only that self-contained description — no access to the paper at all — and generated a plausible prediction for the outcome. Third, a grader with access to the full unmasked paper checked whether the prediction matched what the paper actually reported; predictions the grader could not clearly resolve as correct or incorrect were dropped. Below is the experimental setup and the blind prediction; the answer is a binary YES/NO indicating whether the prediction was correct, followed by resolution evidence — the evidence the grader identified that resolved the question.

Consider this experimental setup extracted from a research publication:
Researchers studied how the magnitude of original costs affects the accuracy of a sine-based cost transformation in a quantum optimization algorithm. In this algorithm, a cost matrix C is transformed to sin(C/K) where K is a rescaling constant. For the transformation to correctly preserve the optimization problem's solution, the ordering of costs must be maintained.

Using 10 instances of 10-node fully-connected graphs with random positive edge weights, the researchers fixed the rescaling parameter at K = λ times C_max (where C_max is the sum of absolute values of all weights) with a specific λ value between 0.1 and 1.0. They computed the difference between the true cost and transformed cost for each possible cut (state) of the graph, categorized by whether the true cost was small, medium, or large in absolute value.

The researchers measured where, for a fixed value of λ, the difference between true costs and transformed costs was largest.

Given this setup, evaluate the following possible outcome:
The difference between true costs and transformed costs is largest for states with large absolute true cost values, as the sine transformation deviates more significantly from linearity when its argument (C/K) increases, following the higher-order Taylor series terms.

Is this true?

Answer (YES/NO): YES